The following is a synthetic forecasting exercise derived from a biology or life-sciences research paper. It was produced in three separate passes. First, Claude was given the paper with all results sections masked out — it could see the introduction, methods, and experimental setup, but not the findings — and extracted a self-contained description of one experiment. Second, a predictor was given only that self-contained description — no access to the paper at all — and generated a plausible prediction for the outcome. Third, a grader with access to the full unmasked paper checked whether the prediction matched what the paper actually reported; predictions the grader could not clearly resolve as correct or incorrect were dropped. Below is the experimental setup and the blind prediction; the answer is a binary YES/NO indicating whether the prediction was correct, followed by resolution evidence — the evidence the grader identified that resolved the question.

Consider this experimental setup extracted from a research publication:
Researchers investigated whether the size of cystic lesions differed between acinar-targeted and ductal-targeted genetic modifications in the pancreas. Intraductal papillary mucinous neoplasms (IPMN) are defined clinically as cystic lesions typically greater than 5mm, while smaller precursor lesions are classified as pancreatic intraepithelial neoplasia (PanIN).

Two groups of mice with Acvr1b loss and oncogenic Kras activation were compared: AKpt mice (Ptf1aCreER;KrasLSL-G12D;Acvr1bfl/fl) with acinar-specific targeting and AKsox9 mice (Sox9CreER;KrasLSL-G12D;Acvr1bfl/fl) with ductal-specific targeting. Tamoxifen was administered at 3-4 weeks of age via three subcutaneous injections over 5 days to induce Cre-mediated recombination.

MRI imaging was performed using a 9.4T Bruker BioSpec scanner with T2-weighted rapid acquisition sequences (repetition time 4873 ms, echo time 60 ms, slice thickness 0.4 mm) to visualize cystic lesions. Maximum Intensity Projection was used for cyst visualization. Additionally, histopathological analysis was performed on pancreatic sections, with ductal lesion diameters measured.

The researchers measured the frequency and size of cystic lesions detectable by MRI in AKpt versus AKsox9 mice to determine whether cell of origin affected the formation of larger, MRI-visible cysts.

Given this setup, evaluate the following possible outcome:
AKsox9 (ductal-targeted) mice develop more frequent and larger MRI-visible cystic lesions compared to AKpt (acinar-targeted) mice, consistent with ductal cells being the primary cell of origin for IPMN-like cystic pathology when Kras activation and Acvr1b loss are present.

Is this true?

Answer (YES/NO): NO